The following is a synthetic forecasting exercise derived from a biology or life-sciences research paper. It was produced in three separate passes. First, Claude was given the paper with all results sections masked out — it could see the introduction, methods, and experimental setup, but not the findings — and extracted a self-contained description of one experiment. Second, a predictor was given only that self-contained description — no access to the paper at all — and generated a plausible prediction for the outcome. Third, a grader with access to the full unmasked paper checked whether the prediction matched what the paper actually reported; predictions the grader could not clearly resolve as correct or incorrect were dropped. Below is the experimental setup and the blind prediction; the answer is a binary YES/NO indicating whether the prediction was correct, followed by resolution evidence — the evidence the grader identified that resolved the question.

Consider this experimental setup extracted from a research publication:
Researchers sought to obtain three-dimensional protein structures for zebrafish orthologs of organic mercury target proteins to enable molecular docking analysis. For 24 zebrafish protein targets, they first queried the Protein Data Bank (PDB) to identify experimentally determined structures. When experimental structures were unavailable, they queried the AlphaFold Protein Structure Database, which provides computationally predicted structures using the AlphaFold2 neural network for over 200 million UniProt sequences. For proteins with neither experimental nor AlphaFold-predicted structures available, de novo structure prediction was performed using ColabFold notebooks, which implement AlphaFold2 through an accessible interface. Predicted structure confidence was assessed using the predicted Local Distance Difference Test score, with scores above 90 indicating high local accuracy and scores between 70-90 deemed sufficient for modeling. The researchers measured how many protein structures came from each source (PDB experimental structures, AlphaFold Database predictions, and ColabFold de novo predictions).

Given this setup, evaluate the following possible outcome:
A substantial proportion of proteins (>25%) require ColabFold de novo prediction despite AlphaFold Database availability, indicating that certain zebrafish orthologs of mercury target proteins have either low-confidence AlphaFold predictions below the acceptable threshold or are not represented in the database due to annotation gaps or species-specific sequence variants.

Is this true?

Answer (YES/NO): NO